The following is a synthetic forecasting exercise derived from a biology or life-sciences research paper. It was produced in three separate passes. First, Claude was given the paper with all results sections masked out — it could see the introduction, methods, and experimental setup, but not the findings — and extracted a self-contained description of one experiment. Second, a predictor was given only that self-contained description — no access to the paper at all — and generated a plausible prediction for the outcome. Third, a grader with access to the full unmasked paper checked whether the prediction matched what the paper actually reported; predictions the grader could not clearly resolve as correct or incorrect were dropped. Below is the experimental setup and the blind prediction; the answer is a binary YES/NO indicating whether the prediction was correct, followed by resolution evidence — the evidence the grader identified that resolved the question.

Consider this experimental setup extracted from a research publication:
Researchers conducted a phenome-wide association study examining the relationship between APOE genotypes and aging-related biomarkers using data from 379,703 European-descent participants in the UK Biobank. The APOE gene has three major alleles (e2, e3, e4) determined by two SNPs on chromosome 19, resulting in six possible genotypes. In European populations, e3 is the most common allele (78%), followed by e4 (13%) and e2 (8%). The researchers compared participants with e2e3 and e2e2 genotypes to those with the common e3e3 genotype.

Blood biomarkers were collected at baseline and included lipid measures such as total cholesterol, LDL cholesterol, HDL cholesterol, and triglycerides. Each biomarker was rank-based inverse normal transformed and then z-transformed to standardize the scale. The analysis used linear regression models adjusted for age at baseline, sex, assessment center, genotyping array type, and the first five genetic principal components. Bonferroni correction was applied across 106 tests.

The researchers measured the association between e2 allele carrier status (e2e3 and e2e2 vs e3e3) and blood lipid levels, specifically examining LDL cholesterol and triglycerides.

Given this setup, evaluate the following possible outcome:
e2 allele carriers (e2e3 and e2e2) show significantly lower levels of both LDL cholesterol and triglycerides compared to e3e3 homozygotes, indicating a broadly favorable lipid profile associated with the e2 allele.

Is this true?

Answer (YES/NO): NO